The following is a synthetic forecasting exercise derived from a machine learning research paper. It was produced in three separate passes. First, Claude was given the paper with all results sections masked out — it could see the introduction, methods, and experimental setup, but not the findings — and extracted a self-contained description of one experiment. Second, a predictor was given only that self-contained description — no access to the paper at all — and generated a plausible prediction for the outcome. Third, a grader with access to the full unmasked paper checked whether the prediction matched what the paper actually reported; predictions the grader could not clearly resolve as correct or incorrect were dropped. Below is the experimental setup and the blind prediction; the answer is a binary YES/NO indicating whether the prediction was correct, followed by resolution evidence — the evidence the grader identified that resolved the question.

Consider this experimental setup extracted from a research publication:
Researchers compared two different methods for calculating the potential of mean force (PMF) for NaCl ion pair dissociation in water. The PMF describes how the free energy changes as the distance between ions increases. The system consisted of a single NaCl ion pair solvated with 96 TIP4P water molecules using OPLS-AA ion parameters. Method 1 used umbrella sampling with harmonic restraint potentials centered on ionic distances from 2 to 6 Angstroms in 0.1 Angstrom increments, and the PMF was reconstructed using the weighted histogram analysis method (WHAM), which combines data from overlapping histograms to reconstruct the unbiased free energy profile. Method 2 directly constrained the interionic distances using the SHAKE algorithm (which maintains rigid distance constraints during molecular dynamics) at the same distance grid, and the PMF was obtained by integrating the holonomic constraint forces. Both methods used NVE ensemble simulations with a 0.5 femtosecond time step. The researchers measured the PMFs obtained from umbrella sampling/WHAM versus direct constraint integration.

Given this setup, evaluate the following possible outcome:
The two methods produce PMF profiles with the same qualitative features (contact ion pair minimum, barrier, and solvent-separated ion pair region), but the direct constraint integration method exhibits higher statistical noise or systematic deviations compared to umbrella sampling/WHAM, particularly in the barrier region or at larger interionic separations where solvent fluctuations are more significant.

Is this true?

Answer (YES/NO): NO